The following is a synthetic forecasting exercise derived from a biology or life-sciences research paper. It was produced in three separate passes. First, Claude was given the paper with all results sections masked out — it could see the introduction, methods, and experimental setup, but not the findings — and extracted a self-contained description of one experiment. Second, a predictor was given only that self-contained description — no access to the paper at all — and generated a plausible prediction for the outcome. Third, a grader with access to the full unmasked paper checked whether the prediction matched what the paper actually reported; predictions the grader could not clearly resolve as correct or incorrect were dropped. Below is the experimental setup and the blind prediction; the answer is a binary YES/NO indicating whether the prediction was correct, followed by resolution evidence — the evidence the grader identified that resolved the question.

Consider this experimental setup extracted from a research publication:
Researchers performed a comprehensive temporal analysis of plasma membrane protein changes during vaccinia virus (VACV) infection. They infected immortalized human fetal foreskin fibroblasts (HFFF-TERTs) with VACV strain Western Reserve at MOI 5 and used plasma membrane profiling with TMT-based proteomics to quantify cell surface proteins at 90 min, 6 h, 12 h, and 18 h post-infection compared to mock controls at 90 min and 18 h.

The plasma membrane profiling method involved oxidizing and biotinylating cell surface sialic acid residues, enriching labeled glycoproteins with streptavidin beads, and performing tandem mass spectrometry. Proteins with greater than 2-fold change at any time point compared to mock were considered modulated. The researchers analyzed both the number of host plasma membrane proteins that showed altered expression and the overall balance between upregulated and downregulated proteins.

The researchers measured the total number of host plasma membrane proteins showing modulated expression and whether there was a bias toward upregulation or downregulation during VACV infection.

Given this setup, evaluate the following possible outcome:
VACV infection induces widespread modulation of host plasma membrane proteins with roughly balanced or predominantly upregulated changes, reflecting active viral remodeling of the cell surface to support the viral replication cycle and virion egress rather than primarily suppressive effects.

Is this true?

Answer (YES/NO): NO